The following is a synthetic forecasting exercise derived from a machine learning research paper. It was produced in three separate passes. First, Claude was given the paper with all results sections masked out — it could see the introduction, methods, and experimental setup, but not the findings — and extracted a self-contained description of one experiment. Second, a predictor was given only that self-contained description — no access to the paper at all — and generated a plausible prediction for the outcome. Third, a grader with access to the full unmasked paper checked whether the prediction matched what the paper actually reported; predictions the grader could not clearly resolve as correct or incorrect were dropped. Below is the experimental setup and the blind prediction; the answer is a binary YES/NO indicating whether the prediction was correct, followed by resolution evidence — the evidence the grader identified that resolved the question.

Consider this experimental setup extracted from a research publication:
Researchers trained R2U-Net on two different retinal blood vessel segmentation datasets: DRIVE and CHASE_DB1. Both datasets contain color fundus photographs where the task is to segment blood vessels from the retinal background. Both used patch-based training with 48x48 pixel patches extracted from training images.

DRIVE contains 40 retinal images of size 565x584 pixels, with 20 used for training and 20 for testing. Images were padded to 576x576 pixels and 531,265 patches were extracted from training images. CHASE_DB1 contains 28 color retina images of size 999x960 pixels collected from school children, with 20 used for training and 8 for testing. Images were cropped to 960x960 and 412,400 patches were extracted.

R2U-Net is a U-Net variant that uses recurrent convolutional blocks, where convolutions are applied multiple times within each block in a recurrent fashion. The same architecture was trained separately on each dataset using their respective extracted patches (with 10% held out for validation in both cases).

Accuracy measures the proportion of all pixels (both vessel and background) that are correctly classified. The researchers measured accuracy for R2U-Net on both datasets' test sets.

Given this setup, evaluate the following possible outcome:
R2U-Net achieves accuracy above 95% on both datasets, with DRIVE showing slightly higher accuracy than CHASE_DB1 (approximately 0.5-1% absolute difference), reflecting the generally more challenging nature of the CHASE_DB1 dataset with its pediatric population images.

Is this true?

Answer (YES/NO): NO